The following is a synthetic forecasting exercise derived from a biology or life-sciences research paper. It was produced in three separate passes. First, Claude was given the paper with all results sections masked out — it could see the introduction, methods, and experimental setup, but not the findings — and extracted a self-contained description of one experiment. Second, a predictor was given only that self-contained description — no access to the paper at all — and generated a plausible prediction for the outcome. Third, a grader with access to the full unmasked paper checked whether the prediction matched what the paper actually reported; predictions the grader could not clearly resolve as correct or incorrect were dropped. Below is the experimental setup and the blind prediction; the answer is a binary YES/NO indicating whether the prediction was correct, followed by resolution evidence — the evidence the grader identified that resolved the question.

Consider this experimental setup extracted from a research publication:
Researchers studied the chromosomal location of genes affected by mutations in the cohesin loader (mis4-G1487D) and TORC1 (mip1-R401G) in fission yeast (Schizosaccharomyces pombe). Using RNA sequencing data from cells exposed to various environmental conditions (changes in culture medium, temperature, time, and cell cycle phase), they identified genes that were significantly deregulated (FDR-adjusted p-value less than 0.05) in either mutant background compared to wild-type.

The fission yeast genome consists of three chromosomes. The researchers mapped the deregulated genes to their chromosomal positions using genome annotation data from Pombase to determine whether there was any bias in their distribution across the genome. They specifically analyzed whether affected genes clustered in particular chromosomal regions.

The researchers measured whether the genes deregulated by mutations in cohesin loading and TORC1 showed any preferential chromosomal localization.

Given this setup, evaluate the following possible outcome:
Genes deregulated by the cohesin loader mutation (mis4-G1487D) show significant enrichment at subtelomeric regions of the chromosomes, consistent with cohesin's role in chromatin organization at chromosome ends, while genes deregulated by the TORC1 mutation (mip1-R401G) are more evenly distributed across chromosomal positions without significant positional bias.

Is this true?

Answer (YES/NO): NO